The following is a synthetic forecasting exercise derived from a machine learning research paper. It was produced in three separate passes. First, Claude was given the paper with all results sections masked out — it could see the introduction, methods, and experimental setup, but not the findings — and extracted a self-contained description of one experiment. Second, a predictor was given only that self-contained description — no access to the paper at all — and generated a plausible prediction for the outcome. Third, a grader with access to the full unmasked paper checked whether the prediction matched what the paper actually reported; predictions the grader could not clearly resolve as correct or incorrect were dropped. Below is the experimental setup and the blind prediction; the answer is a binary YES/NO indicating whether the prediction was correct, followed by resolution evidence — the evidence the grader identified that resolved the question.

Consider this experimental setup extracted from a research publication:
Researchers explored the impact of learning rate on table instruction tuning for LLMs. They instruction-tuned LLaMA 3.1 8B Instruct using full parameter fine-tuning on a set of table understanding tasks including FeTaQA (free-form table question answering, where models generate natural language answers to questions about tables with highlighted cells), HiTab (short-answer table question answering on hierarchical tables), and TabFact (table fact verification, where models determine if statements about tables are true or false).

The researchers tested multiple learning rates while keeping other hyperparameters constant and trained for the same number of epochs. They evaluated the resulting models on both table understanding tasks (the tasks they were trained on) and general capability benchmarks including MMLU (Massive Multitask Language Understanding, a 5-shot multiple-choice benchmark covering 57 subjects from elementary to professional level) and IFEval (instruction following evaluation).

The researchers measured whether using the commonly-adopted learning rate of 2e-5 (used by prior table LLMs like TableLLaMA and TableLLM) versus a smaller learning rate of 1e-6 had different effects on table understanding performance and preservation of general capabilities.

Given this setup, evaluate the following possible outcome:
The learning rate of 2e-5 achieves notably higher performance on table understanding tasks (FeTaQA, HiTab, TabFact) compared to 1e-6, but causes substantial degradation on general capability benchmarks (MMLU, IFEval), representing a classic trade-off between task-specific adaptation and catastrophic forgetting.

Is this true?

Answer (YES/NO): NO